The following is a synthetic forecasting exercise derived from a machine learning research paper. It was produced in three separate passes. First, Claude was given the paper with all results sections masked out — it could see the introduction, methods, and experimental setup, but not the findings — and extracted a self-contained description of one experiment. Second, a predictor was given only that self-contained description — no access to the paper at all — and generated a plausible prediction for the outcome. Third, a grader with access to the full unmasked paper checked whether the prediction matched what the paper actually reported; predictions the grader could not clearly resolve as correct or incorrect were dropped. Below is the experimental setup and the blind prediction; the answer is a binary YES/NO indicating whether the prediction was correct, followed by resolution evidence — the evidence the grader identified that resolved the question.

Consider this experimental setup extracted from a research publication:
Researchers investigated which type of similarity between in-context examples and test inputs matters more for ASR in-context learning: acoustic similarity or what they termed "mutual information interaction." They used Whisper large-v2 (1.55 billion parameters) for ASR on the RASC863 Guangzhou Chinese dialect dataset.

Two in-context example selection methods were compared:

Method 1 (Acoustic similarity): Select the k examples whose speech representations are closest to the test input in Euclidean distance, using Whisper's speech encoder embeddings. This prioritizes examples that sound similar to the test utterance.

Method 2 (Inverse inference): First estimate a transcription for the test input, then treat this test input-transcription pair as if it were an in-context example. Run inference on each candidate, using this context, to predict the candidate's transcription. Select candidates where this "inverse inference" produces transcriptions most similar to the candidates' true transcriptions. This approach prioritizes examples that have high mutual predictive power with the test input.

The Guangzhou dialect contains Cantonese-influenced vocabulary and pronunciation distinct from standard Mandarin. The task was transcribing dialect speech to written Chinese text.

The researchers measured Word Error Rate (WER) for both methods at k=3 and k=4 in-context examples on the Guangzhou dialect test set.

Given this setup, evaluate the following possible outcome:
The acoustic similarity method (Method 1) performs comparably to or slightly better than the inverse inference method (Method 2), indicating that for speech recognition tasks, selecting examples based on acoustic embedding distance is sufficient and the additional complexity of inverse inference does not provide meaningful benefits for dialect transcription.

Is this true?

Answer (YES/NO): NO